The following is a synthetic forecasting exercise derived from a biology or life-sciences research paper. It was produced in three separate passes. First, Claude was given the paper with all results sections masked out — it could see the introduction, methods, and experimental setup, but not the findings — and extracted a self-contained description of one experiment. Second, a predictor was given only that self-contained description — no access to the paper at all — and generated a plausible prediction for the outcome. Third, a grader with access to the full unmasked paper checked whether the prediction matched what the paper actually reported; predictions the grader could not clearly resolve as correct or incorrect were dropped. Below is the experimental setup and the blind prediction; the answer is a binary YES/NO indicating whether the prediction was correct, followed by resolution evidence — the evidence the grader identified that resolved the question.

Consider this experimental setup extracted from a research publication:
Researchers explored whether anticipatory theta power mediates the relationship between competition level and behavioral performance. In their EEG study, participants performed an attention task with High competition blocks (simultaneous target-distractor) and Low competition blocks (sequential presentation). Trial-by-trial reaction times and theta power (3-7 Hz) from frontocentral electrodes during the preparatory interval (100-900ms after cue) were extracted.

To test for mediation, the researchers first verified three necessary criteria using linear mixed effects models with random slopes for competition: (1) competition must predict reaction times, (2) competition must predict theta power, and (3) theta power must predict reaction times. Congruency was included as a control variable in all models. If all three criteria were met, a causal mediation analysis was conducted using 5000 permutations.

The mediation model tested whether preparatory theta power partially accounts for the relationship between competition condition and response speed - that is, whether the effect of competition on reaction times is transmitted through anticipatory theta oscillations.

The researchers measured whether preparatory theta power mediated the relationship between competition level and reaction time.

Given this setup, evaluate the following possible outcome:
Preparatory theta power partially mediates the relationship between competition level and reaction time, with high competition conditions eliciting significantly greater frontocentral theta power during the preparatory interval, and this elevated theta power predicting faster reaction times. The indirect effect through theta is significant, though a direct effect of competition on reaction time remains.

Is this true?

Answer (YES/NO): YES